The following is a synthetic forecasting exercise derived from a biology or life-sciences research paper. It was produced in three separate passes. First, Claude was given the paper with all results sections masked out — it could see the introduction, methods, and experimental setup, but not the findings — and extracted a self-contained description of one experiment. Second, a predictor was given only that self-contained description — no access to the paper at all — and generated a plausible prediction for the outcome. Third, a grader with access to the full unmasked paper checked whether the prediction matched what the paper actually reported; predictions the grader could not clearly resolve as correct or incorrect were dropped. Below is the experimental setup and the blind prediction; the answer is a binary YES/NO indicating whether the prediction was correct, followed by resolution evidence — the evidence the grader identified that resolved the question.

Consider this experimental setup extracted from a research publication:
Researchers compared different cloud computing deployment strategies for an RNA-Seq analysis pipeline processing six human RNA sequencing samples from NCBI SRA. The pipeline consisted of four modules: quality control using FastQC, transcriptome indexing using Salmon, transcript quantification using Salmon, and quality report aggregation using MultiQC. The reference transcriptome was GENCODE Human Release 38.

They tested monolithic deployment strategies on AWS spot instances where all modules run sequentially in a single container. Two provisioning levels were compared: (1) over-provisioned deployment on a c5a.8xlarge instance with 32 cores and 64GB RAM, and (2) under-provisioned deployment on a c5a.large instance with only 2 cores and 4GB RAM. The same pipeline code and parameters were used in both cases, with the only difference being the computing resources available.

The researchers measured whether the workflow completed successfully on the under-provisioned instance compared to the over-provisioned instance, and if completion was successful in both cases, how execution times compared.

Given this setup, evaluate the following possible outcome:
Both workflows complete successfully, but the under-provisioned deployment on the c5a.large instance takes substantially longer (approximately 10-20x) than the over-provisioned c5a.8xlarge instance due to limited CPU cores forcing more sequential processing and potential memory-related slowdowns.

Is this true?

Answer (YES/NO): NO